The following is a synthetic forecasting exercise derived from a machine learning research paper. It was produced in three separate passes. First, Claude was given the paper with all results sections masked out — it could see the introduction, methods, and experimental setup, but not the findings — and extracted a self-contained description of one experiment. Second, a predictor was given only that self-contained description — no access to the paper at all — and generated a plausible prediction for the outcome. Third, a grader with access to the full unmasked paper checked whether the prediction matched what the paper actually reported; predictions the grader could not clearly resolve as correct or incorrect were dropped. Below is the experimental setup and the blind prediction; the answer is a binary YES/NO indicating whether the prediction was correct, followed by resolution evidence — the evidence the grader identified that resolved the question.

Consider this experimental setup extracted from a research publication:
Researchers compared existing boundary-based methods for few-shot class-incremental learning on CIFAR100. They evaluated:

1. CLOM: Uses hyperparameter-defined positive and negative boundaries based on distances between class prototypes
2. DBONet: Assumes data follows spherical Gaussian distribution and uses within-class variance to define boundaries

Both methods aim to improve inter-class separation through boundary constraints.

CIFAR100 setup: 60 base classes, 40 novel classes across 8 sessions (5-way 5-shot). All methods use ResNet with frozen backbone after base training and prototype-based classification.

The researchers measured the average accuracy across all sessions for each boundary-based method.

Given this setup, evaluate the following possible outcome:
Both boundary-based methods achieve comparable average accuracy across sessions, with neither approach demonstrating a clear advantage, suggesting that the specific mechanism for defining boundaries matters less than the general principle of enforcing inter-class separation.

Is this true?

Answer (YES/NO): NO